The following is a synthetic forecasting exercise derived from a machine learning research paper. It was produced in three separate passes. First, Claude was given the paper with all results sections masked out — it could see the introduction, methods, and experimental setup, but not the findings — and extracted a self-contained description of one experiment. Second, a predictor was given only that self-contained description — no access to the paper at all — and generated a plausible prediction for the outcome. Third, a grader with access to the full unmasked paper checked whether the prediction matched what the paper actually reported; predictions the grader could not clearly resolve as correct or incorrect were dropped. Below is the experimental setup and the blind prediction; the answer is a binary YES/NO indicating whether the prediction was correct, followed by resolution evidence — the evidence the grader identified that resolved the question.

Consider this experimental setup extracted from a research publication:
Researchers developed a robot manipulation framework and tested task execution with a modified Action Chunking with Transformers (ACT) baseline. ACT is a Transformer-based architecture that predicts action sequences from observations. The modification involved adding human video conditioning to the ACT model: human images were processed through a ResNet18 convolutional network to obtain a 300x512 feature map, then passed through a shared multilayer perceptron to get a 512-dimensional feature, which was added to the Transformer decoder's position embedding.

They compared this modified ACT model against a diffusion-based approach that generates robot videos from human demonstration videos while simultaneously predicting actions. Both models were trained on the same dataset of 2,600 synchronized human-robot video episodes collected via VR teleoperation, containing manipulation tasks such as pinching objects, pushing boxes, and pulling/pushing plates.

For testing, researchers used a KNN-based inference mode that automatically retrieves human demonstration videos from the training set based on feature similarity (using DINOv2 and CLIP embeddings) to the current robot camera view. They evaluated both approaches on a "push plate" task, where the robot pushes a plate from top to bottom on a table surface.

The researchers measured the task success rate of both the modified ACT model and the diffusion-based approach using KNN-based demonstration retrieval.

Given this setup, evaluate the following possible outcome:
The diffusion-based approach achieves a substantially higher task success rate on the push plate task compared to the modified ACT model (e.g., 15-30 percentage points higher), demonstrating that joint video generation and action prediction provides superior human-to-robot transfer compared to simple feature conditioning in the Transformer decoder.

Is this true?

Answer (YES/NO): YES